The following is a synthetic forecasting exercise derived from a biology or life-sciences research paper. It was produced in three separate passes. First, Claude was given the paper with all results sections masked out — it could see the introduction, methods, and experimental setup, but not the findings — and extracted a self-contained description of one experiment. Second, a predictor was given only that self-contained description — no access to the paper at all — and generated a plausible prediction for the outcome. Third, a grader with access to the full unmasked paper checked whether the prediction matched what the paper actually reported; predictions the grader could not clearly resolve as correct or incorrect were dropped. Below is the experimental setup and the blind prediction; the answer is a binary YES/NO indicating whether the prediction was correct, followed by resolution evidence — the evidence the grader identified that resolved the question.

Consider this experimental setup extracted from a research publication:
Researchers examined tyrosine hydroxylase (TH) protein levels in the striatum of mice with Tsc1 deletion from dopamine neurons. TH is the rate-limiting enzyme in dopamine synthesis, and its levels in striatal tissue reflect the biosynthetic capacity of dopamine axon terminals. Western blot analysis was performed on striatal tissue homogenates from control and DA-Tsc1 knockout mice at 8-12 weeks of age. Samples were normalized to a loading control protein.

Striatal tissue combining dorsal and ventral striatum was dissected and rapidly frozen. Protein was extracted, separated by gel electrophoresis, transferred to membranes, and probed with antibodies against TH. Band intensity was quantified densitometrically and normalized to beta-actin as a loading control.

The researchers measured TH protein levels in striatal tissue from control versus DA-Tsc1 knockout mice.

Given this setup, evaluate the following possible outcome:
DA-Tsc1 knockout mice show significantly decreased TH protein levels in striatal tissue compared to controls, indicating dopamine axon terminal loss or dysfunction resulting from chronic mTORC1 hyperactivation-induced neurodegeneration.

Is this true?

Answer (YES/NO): NO